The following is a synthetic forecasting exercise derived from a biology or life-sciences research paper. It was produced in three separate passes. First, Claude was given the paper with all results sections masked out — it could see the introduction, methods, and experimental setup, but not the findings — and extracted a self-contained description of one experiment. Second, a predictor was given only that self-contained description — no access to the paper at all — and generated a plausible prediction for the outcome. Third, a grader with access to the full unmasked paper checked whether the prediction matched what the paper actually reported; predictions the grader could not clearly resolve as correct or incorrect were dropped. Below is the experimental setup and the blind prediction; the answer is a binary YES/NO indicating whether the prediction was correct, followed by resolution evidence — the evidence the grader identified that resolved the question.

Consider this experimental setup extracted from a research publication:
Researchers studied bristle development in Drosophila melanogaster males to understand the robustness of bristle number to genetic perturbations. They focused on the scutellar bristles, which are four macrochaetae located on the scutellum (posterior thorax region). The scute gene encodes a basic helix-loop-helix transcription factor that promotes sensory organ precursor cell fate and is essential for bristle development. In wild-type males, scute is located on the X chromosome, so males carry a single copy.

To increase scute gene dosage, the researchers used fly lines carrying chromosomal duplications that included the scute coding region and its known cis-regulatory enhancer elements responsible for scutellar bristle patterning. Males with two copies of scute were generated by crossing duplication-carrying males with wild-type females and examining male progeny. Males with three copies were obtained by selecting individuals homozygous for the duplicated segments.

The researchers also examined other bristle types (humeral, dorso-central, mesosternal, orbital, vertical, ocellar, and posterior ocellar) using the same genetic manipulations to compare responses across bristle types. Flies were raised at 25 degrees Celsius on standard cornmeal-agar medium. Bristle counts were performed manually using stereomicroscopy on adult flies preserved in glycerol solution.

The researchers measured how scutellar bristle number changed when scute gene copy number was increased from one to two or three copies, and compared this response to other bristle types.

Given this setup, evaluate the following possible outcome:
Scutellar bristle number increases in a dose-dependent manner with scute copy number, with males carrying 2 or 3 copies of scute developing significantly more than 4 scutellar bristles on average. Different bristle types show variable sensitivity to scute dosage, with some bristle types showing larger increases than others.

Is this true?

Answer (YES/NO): NO